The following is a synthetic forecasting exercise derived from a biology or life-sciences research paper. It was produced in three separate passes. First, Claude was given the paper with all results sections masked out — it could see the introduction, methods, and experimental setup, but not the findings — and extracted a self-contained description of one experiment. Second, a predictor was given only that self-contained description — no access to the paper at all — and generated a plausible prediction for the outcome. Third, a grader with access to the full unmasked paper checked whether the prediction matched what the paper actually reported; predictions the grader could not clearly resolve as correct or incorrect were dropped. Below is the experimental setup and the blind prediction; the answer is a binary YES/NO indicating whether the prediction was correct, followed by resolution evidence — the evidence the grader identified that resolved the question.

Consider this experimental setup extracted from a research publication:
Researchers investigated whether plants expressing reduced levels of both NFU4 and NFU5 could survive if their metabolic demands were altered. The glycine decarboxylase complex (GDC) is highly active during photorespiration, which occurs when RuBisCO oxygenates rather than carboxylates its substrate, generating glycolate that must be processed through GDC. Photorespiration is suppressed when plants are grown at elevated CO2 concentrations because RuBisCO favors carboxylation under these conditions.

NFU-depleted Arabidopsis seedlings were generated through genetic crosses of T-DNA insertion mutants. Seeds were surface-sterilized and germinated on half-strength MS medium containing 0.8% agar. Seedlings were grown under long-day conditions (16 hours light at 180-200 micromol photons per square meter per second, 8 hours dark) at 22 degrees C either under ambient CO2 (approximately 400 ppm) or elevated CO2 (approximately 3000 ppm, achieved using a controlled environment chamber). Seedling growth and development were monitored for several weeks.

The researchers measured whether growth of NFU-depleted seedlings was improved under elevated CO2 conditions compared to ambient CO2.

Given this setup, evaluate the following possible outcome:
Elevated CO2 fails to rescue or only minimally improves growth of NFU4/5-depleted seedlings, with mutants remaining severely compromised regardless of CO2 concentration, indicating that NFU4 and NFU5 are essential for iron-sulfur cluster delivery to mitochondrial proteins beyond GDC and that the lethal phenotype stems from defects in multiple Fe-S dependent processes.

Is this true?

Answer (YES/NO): NO